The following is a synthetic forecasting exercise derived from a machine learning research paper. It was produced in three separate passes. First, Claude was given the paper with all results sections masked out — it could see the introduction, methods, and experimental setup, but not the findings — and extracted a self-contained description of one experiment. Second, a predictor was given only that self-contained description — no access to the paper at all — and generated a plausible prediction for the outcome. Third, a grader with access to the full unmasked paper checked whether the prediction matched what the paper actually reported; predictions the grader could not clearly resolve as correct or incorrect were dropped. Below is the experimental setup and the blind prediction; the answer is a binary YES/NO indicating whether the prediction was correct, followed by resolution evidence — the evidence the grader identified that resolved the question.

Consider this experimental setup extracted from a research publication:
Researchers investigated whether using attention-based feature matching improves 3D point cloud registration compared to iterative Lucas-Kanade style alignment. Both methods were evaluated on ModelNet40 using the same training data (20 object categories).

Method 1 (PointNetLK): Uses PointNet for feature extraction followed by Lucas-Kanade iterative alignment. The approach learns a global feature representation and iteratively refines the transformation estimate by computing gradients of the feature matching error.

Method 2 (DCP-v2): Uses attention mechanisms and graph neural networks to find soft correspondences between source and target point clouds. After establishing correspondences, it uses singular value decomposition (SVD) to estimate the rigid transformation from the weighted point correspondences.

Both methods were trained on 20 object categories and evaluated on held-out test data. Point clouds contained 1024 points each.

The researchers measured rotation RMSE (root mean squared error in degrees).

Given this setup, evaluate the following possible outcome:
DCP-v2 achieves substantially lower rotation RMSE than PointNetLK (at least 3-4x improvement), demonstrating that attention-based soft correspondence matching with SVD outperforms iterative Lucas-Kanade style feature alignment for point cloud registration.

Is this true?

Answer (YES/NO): YES